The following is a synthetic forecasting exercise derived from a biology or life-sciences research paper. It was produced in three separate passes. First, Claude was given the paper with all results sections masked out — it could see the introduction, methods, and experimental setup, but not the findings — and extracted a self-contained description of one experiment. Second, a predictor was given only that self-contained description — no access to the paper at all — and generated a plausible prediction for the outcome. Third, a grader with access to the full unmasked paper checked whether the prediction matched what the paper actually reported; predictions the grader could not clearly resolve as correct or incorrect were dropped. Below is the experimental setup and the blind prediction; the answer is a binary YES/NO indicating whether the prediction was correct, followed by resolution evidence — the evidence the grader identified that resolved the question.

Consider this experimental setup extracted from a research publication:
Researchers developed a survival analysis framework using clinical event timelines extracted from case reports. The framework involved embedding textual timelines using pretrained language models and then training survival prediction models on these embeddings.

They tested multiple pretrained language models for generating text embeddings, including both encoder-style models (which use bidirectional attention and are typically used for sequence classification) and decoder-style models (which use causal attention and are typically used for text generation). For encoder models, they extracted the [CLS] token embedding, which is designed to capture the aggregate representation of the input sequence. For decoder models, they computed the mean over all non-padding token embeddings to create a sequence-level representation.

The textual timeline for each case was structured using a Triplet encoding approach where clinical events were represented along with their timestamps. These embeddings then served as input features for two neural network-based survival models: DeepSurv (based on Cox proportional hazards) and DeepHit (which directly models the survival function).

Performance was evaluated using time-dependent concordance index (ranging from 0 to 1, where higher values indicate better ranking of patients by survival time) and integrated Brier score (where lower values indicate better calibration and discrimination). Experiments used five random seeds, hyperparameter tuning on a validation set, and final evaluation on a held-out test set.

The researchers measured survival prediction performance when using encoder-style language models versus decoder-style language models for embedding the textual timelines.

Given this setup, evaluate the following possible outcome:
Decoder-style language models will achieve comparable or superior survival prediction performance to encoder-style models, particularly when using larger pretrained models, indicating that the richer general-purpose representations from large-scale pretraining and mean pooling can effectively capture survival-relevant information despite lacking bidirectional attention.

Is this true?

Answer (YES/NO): YES